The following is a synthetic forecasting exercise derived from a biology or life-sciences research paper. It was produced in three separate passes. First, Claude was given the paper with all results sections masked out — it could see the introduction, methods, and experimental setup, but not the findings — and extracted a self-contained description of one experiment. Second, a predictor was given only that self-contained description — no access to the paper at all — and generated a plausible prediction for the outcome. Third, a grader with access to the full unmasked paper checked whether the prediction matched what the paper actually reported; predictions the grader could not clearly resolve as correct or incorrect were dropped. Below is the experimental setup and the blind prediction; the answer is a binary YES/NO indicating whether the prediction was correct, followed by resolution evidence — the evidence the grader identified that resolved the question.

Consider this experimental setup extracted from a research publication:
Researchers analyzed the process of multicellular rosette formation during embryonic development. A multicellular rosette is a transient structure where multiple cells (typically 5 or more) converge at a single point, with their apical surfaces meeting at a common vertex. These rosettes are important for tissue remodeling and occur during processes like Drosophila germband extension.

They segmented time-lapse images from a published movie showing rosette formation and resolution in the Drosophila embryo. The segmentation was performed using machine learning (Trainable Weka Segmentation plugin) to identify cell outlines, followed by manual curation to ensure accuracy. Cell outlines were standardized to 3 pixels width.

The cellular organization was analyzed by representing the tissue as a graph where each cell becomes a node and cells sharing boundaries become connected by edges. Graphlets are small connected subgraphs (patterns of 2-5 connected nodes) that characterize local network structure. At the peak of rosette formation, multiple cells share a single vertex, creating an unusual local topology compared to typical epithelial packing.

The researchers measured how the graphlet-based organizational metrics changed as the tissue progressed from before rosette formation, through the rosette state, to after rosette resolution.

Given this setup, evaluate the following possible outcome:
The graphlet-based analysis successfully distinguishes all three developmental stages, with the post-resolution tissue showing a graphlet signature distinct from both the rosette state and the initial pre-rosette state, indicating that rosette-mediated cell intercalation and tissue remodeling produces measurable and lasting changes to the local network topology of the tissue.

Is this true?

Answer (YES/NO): NO